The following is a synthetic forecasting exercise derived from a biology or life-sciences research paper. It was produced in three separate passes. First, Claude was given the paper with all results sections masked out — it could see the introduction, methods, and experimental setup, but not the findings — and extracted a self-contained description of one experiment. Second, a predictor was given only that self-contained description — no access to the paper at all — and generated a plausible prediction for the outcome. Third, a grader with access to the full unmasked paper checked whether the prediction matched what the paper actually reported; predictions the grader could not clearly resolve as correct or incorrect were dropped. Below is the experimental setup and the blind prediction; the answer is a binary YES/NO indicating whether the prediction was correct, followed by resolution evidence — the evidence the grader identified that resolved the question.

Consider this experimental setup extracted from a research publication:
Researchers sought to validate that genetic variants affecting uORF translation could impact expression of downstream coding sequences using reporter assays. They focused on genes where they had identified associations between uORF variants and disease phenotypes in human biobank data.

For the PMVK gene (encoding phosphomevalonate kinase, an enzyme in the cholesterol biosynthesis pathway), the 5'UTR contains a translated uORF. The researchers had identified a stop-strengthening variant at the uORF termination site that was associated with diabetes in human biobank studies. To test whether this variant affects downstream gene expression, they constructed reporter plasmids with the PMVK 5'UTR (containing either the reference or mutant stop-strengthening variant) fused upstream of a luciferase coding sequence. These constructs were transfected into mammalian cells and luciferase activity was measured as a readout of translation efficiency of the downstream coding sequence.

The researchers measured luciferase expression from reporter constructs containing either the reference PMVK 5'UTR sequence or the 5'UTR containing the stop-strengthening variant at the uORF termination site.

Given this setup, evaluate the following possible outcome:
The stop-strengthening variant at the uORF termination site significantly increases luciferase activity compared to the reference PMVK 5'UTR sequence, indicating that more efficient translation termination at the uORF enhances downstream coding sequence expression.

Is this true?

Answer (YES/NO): NO